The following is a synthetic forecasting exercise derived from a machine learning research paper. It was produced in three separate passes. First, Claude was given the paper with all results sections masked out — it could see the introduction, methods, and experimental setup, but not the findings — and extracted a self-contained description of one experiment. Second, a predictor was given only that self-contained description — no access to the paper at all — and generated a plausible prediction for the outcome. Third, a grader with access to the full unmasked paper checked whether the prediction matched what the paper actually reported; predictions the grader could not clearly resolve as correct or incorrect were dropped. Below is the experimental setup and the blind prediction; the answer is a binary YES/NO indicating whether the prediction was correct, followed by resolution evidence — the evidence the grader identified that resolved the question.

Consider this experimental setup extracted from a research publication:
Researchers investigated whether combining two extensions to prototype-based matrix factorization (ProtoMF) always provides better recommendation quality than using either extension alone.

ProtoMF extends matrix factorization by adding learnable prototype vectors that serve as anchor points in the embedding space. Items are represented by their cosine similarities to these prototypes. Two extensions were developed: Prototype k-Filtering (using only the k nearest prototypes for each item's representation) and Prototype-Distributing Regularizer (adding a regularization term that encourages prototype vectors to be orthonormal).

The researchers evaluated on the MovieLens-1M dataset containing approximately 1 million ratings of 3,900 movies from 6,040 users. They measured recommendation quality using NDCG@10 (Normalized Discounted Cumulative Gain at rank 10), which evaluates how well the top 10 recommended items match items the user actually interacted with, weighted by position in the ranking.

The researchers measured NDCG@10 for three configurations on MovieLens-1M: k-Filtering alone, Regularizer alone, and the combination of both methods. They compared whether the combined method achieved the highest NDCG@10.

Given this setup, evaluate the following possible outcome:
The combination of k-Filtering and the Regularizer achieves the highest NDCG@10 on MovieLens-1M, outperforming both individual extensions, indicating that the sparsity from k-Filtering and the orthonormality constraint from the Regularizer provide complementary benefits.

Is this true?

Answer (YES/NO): NO